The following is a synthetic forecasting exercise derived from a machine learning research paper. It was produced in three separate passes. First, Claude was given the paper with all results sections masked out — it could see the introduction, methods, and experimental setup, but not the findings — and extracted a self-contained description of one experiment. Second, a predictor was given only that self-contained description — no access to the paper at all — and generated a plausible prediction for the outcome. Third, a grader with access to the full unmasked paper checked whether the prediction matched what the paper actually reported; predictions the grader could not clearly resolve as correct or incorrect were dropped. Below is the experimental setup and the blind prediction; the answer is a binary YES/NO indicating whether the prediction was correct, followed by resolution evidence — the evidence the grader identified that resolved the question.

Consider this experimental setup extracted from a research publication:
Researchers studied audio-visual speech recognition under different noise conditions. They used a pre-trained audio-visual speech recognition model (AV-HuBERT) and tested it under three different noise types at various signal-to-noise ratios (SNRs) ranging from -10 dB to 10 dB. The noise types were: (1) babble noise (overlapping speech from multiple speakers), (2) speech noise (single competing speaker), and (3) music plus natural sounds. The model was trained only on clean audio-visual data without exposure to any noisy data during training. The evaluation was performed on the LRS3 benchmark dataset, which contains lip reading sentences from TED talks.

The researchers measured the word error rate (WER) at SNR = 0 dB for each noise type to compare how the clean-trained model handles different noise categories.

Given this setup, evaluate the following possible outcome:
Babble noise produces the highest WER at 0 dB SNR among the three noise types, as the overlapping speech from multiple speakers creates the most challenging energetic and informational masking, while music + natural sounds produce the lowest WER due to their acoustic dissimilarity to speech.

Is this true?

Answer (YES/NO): NO